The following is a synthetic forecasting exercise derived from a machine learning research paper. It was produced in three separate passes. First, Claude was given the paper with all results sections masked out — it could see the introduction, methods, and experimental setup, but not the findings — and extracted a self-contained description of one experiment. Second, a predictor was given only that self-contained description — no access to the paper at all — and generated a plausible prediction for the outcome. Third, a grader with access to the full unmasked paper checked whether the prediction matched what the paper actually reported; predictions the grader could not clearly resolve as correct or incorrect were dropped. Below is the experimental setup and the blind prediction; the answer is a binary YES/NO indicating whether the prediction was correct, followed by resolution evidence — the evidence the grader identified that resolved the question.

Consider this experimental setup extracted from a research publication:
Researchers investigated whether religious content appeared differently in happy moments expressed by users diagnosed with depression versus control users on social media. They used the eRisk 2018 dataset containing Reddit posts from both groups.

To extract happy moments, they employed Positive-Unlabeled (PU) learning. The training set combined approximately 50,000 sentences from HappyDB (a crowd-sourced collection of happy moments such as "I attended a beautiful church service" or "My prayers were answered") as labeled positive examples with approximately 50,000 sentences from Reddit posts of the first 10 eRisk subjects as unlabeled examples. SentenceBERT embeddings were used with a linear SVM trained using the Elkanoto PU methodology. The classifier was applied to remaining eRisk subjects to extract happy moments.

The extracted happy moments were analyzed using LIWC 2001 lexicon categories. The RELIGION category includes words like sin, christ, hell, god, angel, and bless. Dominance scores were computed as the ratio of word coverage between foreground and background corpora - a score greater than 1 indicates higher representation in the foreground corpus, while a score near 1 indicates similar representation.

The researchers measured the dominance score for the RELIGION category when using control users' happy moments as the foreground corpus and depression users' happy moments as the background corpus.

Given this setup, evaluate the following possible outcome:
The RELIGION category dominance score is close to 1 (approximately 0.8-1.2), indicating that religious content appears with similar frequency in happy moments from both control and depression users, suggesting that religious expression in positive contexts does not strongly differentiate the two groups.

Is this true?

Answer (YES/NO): YES